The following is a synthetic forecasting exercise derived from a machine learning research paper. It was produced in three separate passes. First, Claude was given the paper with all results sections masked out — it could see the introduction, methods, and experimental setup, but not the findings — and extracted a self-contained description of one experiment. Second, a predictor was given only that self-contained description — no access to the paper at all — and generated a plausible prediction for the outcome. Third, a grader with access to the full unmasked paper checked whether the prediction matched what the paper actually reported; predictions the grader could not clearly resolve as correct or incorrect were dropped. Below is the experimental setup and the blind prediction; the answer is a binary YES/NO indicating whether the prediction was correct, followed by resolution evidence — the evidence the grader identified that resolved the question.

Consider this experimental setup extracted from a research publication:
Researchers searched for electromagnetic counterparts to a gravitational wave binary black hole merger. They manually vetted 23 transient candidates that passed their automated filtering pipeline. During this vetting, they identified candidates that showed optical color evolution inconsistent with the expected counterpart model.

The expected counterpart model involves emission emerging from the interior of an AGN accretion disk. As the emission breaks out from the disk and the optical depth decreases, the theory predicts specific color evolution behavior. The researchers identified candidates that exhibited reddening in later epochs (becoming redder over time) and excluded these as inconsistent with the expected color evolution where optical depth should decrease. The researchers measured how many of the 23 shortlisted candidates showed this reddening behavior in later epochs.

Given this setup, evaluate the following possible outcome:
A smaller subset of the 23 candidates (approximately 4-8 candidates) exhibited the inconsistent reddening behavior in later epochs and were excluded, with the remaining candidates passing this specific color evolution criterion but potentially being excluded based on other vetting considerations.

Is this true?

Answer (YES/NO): NO